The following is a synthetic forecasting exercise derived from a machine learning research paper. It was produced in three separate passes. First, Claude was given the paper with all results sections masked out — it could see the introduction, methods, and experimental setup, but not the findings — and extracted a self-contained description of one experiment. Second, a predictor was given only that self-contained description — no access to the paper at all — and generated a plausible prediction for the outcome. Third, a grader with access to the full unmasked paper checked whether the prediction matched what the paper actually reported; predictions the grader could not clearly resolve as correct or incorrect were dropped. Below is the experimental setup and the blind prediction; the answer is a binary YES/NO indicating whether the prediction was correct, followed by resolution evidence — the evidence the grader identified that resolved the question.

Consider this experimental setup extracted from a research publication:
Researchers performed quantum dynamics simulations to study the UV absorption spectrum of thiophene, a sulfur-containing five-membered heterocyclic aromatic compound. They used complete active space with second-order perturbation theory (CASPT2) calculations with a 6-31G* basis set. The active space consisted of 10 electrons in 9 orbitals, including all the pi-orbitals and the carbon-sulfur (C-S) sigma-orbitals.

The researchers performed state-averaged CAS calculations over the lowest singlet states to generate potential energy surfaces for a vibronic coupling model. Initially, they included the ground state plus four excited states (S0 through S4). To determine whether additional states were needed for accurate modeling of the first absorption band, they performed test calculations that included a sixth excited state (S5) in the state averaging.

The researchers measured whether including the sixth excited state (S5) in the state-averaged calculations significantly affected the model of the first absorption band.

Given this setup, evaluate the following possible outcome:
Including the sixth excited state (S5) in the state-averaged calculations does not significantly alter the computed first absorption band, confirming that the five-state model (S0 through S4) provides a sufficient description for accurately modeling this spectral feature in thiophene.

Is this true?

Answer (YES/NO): YES